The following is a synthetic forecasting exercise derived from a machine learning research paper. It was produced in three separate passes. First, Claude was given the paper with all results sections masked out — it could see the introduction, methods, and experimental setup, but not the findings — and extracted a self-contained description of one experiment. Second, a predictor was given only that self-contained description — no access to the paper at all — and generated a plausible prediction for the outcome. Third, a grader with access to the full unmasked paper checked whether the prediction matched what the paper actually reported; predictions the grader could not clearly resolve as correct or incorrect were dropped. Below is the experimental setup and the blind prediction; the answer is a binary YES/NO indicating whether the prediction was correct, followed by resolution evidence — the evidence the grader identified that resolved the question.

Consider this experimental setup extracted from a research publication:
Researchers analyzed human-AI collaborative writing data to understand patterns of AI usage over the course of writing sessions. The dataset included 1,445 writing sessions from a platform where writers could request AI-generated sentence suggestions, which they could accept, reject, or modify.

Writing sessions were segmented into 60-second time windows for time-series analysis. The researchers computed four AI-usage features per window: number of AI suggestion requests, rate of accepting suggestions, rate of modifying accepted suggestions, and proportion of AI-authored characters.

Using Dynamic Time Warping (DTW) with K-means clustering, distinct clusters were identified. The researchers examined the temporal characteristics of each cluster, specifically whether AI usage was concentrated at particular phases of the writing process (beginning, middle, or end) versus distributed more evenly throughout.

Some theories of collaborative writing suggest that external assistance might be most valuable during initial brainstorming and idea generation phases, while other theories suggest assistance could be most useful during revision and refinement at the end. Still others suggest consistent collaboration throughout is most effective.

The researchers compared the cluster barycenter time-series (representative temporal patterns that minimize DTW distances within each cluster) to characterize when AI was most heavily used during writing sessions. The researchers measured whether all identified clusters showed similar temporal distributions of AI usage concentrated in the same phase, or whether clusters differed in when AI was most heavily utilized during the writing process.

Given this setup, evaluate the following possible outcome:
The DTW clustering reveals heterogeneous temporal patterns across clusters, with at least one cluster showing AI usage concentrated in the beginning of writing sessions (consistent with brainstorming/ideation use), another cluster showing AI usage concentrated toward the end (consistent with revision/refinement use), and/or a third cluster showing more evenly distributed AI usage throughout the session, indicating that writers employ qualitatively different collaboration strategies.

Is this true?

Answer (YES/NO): YES